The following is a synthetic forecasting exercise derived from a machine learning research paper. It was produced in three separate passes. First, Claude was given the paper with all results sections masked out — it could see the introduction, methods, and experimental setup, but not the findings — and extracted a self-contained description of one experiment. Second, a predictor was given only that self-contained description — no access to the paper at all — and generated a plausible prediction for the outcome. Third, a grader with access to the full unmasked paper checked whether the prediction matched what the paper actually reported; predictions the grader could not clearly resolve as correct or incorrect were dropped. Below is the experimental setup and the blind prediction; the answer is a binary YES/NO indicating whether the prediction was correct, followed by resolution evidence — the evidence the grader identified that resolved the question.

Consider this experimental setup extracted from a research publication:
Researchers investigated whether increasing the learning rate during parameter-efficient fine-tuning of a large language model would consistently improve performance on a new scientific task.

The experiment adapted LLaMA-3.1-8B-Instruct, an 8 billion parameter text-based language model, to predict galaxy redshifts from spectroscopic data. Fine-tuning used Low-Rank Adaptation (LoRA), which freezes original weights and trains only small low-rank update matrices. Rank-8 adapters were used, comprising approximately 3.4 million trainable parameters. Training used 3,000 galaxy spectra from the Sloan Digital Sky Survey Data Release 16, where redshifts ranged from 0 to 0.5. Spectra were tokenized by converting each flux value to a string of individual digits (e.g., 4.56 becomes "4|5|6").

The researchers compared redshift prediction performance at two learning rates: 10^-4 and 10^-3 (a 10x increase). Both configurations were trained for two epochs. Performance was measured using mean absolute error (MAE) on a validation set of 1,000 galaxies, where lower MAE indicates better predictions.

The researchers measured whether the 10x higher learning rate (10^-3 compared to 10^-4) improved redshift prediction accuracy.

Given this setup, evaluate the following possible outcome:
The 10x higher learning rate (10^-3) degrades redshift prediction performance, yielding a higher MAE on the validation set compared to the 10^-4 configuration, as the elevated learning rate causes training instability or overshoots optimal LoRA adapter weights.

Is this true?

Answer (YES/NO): YES